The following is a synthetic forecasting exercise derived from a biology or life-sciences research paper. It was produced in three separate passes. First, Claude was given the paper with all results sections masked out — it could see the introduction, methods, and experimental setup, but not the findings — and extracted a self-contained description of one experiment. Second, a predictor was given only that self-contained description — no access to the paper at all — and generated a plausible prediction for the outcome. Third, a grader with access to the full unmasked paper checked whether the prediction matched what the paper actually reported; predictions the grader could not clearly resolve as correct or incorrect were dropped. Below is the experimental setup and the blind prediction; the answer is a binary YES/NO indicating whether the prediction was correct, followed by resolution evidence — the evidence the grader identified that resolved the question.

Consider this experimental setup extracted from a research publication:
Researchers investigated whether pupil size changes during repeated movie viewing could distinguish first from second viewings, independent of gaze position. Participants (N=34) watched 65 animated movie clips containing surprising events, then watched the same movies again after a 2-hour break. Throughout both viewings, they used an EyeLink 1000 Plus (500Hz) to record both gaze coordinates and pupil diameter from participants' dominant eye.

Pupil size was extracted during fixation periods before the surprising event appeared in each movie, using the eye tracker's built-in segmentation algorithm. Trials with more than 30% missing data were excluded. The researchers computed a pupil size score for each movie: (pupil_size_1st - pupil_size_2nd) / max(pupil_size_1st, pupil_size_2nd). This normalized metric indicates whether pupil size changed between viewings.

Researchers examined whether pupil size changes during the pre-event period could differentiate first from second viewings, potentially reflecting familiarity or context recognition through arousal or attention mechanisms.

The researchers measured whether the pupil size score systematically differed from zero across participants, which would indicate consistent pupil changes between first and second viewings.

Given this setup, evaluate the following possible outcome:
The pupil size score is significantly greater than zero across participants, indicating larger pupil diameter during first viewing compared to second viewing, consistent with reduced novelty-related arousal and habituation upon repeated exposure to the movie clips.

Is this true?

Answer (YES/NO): NO